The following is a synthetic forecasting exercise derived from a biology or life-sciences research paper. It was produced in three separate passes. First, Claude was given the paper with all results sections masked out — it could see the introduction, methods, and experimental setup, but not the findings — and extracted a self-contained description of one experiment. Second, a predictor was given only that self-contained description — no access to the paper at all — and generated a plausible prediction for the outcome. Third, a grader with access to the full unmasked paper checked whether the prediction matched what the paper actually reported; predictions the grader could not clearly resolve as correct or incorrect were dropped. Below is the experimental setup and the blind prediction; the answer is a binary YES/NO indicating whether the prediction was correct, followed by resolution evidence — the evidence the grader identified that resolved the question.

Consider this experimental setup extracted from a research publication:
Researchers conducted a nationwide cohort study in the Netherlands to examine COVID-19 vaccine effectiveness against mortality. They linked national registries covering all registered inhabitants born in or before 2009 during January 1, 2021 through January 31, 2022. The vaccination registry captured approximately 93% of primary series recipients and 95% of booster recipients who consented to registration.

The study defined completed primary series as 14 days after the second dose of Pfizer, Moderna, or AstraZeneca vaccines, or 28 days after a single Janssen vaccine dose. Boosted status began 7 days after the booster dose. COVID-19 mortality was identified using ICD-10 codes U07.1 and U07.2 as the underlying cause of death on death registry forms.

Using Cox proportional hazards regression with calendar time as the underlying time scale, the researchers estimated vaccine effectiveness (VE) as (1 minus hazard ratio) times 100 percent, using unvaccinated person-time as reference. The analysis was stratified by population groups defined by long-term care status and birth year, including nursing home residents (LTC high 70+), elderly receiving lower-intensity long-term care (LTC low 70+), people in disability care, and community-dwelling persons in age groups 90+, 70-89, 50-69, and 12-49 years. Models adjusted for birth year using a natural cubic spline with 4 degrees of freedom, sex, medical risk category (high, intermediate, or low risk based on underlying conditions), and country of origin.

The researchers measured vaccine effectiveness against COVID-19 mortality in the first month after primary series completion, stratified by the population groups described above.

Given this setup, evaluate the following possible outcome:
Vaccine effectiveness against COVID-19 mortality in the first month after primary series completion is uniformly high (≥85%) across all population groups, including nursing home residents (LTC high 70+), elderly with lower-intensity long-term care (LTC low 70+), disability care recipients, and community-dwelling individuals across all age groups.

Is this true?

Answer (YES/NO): YES